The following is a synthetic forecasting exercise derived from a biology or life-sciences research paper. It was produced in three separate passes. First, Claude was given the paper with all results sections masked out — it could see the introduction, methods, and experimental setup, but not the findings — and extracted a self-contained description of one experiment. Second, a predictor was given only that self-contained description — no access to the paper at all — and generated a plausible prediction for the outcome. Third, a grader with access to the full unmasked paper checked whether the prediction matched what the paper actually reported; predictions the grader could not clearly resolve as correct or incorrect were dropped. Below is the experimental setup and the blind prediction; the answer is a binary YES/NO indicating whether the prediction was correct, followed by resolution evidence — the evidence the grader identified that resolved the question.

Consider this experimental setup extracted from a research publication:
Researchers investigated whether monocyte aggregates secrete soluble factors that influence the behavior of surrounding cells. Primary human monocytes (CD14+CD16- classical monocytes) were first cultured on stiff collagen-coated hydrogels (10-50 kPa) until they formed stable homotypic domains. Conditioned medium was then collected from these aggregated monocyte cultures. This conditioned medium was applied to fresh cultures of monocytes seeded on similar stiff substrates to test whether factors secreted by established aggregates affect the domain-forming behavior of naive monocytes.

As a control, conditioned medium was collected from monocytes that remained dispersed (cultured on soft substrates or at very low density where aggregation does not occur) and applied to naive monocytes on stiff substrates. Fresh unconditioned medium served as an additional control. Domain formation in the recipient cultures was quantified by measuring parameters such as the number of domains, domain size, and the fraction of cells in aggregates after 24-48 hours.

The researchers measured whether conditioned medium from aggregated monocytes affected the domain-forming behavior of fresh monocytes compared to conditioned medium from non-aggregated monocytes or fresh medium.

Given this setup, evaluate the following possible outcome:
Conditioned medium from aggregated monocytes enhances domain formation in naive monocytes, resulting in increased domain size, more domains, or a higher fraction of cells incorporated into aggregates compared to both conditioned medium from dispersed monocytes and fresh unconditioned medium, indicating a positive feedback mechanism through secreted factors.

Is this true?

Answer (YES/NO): NO